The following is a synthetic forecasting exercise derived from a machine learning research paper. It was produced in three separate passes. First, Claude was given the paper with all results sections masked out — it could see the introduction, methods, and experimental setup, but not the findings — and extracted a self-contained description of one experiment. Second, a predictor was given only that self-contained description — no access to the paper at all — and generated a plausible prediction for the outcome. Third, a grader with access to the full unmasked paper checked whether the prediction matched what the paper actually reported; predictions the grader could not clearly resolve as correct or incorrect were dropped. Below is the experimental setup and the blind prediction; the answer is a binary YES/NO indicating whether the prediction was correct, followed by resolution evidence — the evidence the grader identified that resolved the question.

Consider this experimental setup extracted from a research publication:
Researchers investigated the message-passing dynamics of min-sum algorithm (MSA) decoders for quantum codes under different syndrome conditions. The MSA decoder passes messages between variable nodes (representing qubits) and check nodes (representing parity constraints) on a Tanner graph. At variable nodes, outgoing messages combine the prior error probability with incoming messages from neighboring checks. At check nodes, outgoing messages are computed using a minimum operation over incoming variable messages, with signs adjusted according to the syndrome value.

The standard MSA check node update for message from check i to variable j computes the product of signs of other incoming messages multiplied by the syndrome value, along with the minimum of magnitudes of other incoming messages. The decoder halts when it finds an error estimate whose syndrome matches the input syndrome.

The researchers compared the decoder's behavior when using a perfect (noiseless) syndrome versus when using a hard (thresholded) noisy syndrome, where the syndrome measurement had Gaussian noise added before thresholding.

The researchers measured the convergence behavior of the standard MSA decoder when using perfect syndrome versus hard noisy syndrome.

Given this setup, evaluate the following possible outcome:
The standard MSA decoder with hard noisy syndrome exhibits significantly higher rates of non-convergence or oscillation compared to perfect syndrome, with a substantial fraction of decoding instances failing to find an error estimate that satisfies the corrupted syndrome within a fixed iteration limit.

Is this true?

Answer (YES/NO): YES